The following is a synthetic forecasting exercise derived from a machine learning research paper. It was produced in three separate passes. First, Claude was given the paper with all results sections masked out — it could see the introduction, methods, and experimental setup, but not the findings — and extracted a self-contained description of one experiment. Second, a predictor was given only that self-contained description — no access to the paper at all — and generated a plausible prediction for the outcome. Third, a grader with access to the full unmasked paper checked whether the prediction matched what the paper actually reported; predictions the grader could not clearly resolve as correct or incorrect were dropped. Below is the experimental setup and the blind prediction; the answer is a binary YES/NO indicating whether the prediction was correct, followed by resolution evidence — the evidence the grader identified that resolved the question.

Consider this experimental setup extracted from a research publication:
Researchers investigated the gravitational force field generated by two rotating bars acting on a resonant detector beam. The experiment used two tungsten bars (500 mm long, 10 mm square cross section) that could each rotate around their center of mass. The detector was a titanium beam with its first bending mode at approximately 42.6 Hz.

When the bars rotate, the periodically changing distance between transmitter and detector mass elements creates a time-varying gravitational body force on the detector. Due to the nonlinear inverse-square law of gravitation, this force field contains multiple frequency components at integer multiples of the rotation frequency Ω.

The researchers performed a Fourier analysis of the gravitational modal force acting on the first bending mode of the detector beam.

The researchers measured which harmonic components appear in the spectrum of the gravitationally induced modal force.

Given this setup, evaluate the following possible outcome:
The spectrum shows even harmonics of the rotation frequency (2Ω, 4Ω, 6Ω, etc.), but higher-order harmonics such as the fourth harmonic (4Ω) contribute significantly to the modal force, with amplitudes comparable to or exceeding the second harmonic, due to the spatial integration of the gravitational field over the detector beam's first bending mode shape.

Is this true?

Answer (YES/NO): NO